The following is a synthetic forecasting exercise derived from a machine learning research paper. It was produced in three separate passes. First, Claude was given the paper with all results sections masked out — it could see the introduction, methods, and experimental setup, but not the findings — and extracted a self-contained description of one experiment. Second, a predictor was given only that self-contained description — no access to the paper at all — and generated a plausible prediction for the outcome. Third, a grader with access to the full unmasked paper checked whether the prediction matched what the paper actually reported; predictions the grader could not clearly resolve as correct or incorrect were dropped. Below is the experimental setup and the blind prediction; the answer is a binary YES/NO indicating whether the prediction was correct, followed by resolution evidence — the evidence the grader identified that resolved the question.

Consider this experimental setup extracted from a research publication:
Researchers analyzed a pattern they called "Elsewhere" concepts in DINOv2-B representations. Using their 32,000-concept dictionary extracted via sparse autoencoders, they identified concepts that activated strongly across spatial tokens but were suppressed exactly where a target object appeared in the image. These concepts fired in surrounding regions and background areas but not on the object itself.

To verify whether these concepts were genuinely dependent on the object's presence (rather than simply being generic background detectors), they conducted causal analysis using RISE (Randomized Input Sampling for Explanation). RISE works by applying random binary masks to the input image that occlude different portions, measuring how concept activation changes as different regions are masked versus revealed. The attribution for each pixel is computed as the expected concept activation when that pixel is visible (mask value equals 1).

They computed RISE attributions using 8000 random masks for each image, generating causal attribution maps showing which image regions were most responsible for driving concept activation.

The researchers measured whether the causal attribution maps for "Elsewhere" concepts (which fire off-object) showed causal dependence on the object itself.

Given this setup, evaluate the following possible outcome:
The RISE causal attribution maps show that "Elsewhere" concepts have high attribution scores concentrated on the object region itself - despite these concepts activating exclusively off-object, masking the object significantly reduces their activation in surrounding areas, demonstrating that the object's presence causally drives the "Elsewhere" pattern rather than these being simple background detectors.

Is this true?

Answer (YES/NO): YES